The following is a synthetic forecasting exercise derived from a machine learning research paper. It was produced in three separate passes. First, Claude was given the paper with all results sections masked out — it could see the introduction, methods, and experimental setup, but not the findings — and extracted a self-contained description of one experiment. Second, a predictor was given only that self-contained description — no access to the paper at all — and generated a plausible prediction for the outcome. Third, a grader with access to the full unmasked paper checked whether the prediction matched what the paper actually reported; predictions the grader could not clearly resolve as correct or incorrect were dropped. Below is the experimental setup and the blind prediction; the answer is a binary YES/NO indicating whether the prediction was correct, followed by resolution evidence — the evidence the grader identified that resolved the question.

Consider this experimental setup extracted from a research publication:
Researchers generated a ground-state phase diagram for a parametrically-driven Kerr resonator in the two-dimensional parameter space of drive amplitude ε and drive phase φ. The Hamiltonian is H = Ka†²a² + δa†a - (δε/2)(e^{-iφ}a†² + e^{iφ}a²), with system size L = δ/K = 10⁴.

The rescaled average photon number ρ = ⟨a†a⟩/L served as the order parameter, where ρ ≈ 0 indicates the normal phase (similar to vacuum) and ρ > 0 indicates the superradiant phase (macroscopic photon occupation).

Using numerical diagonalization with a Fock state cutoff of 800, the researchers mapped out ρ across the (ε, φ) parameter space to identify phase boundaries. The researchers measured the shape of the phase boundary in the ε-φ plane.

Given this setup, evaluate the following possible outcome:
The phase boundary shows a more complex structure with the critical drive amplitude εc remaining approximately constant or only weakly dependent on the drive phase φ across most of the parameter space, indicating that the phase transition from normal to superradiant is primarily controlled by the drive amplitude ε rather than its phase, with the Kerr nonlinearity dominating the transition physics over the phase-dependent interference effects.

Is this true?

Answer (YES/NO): YES